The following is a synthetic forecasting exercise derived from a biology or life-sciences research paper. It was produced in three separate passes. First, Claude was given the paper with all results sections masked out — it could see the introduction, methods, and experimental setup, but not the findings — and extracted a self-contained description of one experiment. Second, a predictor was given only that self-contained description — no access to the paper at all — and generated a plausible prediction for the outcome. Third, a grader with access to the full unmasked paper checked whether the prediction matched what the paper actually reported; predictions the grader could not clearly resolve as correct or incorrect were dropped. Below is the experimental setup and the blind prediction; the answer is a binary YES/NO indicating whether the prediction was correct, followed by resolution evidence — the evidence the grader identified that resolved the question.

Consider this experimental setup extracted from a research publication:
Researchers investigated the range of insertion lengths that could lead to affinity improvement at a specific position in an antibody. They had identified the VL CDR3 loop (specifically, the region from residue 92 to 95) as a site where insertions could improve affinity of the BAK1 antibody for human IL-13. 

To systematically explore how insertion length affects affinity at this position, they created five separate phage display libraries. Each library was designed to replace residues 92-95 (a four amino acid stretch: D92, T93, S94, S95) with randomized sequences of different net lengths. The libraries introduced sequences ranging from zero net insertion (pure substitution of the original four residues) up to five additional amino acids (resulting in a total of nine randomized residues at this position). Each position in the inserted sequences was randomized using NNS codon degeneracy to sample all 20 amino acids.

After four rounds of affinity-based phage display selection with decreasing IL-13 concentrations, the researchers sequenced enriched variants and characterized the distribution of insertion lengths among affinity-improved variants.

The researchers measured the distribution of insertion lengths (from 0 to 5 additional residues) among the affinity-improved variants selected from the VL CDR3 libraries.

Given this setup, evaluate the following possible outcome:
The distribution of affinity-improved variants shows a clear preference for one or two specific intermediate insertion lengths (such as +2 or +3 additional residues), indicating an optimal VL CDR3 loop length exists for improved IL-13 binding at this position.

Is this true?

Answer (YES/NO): NO